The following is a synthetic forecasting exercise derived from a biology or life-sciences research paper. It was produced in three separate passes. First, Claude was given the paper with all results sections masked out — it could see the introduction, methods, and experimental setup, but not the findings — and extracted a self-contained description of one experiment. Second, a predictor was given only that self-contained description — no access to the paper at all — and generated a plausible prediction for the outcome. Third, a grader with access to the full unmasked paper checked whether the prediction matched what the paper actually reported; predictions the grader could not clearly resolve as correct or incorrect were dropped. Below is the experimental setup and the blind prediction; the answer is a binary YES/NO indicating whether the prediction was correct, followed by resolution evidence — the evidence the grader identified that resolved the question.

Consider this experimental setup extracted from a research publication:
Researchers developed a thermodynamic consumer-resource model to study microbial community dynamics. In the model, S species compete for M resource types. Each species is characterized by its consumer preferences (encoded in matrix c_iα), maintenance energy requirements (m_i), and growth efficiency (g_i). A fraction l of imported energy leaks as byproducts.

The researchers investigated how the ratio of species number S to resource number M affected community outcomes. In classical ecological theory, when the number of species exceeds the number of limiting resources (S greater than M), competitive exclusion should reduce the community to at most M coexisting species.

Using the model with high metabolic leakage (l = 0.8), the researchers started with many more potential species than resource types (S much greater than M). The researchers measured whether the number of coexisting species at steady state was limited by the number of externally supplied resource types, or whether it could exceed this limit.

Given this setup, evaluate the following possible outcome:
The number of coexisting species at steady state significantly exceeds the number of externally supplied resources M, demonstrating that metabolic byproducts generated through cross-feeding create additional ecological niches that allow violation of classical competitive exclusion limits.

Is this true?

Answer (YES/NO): YES